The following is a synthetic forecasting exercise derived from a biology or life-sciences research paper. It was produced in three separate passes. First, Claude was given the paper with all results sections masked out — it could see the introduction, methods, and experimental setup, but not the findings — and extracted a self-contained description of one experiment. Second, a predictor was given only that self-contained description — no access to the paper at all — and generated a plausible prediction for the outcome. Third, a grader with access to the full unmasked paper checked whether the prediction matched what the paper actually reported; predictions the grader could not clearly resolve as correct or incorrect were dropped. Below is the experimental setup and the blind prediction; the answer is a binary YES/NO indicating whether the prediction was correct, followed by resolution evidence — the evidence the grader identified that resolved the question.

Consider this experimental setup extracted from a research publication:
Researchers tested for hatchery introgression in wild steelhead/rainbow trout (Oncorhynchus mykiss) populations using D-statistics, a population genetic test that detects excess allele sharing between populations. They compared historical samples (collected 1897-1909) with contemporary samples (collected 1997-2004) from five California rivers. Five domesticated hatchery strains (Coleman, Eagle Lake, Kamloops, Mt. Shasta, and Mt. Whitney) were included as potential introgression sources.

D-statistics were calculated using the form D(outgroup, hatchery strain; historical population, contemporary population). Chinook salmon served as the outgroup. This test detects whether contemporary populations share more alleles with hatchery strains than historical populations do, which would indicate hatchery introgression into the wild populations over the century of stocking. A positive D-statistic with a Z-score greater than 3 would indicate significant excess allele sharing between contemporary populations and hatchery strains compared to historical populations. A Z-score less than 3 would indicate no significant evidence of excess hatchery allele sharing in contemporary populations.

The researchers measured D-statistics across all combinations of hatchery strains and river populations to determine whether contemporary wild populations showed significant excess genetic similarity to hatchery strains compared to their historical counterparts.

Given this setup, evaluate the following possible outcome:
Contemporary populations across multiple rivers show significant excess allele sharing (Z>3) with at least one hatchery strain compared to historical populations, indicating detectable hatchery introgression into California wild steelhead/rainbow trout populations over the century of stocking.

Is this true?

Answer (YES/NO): YES